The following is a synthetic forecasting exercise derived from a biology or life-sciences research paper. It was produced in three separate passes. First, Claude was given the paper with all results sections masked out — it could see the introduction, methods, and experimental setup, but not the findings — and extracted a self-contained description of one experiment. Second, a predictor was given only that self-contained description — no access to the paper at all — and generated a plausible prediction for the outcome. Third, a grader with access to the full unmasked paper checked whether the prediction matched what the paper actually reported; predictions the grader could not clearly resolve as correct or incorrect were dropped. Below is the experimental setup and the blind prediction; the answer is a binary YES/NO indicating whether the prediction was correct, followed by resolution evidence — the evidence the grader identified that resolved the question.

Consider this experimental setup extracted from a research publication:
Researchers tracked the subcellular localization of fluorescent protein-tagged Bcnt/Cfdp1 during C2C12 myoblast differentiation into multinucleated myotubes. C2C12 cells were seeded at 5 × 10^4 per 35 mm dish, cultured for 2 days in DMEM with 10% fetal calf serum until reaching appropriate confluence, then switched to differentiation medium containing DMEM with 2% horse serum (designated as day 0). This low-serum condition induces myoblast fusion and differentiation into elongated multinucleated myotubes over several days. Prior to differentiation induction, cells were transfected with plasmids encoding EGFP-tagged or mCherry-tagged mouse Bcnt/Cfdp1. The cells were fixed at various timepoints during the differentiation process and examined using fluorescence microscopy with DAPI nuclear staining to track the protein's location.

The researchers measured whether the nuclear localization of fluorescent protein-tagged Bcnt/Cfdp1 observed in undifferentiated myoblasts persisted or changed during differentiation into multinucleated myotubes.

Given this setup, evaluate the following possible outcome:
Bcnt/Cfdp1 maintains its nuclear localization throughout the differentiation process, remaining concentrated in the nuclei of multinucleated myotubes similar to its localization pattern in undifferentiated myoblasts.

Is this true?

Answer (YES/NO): YES